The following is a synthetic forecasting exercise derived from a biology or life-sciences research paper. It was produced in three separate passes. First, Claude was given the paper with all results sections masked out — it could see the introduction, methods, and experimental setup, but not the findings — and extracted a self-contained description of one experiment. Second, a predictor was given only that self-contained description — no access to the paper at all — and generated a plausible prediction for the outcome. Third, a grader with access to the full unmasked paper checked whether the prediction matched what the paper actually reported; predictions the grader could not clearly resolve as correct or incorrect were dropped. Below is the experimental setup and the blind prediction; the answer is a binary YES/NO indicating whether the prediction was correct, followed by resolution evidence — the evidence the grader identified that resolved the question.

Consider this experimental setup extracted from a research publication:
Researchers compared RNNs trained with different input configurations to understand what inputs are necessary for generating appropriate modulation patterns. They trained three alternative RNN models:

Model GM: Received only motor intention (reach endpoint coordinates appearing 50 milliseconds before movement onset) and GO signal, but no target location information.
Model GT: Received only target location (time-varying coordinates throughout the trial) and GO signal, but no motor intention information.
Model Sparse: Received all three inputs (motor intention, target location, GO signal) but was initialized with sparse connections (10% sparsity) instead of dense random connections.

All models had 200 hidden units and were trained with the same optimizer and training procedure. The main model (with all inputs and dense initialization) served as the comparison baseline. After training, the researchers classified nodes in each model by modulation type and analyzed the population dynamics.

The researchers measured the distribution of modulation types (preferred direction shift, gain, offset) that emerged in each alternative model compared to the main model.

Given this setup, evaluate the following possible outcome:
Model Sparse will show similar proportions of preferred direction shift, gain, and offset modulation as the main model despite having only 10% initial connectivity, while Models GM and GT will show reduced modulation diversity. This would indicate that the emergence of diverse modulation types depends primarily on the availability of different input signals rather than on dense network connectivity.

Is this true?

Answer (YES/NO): NO